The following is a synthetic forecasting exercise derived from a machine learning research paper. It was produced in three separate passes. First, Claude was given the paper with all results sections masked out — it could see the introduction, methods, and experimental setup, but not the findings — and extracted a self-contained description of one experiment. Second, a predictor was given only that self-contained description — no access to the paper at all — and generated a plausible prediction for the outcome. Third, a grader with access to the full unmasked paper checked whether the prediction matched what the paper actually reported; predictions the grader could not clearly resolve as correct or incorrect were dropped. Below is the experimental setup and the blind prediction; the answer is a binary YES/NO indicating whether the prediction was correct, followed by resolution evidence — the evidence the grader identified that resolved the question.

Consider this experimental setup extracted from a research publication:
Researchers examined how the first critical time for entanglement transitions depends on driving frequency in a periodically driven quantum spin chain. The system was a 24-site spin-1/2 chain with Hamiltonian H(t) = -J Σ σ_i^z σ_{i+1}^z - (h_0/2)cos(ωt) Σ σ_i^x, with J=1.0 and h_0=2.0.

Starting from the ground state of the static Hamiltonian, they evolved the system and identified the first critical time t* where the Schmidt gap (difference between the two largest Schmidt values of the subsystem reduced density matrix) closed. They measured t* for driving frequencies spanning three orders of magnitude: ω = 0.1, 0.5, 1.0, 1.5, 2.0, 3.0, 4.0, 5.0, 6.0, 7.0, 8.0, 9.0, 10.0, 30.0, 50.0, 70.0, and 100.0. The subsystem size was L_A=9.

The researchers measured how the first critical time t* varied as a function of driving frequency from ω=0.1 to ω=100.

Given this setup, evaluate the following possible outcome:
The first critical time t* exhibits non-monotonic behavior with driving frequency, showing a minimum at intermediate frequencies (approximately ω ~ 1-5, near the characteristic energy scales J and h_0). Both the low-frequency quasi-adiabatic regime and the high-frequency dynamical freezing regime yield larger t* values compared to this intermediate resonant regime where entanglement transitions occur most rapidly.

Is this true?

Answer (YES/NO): NO